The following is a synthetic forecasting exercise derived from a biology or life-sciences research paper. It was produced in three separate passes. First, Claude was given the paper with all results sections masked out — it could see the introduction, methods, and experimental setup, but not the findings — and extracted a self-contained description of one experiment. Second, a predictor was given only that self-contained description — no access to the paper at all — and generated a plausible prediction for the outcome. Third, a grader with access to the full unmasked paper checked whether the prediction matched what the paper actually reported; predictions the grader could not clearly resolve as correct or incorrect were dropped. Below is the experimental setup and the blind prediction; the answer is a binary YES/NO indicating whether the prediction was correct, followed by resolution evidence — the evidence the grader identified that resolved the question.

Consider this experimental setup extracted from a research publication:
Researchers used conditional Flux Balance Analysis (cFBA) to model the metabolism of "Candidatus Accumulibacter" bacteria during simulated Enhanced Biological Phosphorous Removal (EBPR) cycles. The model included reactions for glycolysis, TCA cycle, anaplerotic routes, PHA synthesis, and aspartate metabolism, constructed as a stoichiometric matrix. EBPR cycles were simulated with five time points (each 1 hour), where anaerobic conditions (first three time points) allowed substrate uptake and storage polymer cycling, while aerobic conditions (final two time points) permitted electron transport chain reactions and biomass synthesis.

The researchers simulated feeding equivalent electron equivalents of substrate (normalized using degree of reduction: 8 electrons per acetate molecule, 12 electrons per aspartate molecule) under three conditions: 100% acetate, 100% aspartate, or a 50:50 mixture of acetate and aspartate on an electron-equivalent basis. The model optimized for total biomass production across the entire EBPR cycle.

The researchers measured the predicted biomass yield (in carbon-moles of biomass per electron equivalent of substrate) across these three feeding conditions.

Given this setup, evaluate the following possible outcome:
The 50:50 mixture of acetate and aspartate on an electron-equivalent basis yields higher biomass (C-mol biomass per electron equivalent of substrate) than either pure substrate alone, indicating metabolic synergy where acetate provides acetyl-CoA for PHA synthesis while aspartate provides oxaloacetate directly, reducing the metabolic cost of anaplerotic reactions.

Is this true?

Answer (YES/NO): YES